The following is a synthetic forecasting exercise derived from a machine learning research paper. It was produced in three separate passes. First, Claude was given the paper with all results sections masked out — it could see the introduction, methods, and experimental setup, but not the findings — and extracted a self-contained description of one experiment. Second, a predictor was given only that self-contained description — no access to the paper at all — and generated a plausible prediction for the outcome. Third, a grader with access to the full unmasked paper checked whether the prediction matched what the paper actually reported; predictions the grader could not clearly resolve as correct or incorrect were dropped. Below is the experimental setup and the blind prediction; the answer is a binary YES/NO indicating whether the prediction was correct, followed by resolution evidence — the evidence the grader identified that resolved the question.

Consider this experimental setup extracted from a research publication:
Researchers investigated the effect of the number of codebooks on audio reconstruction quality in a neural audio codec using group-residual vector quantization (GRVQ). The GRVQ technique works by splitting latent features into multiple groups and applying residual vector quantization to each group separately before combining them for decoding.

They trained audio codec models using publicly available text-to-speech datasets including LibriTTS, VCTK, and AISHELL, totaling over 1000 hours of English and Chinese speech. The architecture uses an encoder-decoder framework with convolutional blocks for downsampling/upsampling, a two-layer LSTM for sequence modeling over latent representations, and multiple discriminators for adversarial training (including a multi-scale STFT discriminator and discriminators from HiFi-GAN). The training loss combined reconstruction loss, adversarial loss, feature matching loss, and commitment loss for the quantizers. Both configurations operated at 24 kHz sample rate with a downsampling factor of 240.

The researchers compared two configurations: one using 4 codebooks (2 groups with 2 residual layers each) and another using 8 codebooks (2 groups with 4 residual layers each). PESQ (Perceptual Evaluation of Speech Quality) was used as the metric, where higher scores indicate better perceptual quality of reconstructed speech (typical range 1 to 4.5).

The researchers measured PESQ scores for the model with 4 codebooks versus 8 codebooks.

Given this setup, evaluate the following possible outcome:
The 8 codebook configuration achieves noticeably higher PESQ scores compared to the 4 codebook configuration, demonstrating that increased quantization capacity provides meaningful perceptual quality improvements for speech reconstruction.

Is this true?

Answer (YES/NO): YES